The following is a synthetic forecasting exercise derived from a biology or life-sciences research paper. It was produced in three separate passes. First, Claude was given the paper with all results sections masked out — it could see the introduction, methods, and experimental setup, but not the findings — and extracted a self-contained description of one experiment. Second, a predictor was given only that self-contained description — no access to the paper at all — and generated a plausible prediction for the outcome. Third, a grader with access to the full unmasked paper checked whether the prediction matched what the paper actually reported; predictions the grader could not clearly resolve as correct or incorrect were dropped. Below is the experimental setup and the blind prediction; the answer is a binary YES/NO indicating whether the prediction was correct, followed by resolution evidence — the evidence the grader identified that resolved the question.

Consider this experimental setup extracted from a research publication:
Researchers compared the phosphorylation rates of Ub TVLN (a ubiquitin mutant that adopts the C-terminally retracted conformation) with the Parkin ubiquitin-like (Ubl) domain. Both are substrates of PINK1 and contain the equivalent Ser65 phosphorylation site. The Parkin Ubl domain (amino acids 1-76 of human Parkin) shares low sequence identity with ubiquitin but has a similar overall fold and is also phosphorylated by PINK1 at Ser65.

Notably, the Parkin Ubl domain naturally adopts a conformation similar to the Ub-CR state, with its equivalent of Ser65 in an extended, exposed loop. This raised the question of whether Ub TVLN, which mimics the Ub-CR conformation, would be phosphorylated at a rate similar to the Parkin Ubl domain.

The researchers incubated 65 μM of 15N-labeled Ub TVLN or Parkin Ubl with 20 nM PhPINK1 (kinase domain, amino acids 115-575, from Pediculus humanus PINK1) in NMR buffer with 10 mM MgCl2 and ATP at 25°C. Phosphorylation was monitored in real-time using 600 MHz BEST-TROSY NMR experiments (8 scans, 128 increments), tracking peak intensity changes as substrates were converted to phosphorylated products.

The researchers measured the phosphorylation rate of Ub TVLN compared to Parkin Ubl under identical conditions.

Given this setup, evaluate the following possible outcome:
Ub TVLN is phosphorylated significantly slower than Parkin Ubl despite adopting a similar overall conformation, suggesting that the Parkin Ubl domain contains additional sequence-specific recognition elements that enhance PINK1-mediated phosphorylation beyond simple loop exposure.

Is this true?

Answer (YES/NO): NO